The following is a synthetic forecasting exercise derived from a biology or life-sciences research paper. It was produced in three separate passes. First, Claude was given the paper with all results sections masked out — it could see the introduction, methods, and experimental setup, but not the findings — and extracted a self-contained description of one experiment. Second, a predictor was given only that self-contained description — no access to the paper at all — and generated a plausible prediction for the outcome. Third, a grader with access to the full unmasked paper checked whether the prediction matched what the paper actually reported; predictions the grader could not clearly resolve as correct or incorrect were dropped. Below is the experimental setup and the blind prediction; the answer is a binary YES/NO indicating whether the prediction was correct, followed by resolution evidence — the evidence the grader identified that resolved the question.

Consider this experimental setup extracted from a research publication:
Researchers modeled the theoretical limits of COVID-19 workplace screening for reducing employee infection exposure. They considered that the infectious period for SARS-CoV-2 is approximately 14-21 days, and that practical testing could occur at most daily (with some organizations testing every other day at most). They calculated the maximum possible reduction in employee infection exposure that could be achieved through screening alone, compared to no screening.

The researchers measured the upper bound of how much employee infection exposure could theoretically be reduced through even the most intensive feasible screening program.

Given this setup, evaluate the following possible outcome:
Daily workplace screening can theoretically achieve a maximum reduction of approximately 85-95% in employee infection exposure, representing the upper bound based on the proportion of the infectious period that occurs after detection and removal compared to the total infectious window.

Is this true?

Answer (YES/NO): YES